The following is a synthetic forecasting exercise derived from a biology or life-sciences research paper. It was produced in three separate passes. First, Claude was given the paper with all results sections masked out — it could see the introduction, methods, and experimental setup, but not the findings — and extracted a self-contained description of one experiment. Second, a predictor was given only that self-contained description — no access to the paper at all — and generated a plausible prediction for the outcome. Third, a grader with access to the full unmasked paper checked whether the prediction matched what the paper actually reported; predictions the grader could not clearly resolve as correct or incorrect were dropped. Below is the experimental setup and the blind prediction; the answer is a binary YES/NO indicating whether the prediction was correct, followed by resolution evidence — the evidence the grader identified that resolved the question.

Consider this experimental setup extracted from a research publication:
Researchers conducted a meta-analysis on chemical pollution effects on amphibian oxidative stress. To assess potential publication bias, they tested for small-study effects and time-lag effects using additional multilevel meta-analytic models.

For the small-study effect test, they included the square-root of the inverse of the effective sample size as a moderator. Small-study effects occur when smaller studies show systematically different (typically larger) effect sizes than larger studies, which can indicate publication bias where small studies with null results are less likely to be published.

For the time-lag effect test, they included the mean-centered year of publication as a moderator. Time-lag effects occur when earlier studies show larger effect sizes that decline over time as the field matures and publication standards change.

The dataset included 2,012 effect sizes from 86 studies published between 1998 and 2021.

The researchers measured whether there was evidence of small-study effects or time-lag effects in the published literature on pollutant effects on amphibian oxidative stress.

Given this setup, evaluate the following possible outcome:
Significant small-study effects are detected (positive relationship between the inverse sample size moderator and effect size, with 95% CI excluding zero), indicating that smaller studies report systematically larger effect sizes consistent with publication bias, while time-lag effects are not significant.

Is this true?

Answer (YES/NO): NO